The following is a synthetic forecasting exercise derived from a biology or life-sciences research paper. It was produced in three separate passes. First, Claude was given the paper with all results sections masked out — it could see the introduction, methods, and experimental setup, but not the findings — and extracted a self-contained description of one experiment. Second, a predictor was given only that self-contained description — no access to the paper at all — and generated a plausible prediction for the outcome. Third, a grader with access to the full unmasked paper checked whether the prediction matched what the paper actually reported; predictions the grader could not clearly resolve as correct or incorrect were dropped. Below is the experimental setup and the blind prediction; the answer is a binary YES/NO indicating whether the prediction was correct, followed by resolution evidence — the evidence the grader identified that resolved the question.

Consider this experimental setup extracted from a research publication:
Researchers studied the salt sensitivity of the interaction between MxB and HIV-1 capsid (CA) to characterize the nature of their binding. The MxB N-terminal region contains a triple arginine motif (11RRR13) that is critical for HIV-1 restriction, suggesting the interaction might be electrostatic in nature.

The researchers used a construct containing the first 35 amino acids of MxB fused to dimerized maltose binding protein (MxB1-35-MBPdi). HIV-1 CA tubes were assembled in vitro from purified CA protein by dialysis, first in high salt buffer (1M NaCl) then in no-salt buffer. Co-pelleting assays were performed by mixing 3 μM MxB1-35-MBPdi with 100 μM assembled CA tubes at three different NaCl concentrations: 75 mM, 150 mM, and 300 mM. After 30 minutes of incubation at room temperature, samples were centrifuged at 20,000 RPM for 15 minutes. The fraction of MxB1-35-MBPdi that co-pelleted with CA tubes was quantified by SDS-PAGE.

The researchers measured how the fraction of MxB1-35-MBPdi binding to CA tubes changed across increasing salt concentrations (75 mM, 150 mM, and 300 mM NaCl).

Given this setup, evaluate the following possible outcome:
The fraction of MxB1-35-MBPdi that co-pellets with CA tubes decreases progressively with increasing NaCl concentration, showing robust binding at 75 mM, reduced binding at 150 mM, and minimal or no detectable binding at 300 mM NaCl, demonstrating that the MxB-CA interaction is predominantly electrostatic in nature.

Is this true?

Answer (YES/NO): YES